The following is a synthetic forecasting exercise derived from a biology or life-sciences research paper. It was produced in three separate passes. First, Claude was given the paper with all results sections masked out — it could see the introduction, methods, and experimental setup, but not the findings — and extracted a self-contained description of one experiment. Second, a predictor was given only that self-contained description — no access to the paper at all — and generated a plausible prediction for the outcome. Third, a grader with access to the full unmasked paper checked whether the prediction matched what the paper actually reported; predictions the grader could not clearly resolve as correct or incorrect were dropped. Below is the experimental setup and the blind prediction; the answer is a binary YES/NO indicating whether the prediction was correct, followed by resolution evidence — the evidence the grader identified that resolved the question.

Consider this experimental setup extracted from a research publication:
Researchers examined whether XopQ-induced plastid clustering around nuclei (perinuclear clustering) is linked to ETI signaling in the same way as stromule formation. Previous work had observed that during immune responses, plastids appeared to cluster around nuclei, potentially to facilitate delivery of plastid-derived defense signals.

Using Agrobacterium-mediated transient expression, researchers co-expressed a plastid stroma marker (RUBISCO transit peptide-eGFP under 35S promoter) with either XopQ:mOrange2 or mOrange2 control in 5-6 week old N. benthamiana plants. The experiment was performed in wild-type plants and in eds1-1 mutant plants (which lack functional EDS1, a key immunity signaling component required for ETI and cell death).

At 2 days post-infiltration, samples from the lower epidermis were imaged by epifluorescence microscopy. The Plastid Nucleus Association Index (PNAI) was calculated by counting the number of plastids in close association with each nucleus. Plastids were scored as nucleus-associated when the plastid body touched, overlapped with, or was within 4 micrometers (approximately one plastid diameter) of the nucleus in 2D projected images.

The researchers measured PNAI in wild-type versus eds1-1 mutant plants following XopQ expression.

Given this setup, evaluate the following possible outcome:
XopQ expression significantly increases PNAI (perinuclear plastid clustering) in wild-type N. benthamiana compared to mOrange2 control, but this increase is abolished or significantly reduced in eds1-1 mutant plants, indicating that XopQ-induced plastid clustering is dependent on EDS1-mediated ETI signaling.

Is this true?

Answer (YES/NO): NO